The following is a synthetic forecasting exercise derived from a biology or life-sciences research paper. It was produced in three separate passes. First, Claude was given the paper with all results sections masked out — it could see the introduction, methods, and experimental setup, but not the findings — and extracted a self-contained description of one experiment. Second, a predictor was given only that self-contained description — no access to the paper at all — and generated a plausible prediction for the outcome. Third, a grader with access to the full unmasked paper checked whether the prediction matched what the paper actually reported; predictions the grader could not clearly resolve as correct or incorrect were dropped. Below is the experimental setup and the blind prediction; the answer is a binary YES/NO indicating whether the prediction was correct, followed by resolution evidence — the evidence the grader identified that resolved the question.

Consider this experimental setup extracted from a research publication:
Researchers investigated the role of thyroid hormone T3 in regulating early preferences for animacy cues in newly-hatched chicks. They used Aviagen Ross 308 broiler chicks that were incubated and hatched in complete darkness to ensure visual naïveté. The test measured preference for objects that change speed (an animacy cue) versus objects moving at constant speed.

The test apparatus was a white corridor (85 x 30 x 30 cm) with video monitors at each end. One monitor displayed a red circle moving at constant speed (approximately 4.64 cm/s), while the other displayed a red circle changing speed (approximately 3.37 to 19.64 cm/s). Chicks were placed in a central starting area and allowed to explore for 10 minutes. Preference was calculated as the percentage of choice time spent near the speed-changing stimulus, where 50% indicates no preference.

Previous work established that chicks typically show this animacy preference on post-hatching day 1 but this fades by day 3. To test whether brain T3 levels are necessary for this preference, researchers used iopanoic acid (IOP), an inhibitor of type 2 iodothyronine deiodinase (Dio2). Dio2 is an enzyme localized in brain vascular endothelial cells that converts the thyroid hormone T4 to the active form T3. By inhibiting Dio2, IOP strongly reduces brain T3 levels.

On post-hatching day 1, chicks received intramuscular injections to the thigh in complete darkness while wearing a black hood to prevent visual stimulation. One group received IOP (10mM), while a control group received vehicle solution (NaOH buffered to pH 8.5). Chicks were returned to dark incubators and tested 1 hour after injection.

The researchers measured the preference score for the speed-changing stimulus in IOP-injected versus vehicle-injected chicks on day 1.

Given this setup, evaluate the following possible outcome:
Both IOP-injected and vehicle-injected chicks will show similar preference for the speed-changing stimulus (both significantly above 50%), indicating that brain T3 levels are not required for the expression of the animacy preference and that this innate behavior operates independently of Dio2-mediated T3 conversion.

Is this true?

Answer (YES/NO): NO